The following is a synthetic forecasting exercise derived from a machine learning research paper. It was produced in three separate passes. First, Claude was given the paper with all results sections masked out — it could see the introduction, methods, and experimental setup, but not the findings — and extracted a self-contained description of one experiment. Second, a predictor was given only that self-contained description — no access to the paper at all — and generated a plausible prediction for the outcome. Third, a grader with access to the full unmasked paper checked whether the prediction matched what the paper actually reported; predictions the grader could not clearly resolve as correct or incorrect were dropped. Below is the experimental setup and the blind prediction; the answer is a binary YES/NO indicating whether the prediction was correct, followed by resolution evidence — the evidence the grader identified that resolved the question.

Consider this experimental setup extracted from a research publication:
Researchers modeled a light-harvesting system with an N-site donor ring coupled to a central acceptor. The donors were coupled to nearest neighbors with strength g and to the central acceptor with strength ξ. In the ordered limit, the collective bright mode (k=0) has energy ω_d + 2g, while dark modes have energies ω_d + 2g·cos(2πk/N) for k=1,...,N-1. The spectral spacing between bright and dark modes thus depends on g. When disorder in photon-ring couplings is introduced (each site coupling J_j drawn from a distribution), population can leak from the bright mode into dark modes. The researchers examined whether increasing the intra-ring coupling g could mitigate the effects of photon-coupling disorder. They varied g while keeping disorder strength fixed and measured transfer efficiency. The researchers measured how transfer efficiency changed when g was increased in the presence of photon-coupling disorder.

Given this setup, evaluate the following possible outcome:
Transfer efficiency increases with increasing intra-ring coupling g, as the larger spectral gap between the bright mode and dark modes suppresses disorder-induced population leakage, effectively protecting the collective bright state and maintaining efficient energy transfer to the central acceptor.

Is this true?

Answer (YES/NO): NO